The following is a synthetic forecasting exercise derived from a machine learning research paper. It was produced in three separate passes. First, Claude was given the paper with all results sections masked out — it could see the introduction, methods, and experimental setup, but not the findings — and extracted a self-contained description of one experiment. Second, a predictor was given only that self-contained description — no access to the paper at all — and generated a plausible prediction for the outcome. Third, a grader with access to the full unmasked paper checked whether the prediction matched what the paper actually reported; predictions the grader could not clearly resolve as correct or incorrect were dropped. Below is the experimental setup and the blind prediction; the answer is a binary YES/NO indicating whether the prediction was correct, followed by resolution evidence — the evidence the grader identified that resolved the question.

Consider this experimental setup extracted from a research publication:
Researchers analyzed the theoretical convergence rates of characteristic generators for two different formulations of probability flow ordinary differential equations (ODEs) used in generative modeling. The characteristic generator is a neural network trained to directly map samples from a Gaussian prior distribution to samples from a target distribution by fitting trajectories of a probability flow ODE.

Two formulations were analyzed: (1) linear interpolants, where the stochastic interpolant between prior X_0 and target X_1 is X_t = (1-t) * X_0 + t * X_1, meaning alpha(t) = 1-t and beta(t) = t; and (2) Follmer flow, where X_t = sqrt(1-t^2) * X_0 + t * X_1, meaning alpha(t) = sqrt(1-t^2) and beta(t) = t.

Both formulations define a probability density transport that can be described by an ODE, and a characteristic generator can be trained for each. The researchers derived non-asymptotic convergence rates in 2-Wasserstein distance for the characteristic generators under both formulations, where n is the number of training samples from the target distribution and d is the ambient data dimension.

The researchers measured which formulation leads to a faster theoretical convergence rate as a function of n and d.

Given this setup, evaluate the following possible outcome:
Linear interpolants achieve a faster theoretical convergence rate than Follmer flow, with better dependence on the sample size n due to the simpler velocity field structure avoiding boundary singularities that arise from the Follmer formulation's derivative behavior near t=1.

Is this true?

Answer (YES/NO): NO